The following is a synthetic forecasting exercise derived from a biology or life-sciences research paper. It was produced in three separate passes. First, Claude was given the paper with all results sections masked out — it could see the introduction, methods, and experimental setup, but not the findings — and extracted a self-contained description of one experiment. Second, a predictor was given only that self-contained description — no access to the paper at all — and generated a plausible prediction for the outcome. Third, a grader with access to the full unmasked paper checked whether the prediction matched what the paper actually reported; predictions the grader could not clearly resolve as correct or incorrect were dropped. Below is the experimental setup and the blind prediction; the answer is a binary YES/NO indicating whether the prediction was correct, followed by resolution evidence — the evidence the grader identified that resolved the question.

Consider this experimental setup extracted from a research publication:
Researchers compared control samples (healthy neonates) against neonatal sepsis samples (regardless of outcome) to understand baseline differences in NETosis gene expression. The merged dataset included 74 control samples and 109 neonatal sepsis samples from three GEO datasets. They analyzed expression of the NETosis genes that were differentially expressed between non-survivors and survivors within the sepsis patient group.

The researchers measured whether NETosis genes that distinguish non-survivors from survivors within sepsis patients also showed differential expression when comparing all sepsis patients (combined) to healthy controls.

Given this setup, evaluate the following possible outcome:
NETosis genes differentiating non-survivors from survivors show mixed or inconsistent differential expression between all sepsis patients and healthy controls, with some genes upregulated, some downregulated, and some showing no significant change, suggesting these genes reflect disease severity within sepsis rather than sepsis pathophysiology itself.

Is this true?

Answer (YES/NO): NO